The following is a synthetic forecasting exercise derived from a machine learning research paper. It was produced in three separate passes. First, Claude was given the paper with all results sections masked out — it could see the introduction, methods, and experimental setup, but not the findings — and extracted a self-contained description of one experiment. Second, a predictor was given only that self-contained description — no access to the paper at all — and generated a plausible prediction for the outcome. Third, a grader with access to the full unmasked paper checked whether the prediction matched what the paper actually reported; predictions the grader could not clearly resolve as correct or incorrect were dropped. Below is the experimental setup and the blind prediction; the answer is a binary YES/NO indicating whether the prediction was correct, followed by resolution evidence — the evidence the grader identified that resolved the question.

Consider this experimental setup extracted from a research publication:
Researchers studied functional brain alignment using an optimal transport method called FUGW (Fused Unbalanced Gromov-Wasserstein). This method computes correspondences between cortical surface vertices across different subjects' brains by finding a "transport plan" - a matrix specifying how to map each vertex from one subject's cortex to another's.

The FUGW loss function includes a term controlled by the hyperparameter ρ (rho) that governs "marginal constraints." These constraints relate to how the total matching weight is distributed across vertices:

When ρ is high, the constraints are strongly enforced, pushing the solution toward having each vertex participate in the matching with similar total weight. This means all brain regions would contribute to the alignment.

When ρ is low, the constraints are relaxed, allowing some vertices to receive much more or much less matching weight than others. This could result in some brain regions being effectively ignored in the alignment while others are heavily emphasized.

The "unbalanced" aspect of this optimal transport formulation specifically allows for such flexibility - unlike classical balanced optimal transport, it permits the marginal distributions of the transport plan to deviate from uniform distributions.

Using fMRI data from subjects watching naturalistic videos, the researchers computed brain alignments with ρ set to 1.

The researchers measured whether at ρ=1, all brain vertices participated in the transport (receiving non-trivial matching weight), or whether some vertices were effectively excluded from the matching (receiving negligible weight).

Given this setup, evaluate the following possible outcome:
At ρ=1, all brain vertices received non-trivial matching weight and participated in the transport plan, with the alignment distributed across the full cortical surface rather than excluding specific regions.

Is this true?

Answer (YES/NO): YES